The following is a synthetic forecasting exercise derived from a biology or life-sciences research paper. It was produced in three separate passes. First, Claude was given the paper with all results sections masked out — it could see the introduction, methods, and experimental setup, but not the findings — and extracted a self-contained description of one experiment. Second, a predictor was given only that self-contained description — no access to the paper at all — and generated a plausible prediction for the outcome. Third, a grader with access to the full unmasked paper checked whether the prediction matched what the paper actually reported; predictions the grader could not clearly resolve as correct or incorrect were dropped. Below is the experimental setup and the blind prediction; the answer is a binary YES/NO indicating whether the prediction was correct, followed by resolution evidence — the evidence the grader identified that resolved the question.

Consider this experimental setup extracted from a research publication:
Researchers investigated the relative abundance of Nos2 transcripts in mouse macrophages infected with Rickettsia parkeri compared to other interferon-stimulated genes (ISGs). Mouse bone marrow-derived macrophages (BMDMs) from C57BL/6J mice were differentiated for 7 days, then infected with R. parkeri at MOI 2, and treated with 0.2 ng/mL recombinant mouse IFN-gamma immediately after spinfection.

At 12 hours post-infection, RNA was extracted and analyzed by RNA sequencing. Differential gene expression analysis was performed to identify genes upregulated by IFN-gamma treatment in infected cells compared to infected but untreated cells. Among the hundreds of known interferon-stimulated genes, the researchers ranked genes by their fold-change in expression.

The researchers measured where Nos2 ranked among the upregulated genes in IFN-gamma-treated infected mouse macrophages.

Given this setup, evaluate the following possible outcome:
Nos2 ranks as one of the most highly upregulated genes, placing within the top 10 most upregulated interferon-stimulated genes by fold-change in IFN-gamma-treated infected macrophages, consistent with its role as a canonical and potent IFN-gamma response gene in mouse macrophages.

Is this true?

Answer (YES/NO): YES